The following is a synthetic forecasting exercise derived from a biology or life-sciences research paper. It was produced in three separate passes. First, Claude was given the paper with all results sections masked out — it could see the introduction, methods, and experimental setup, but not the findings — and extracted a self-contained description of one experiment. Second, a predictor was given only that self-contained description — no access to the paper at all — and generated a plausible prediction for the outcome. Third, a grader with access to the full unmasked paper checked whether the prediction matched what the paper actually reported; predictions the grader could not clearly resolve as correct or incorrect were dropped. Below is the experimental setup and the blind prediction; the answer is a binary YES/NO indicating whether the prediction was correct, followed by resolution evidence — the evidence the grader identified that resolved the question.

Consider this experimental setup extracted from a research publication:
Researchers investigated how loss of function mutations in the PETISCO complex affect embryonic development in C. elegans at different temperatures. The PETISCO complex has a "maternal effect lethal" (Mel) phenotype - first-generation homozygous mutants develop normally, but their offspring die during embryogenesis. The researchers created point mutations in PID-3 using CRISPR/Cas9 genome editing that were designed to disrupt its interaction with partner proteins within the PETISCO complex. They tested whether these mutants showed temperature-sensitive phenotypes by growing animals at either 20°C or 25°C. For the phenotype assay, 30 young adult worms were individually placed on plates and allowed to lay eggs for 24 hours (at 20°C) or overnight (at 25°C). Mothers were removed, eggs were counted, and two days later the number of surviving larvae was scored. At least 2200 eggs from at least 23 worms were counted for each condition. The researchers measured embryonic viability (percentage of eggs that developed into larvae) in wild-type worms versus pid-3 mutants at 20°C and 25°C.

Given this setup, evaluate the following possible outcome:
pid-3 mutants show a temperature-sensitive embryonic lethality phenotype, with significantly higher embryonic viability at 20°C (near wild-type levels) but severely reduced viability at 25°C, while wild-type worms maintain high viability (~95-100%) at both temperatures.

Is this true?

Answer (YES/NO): NO